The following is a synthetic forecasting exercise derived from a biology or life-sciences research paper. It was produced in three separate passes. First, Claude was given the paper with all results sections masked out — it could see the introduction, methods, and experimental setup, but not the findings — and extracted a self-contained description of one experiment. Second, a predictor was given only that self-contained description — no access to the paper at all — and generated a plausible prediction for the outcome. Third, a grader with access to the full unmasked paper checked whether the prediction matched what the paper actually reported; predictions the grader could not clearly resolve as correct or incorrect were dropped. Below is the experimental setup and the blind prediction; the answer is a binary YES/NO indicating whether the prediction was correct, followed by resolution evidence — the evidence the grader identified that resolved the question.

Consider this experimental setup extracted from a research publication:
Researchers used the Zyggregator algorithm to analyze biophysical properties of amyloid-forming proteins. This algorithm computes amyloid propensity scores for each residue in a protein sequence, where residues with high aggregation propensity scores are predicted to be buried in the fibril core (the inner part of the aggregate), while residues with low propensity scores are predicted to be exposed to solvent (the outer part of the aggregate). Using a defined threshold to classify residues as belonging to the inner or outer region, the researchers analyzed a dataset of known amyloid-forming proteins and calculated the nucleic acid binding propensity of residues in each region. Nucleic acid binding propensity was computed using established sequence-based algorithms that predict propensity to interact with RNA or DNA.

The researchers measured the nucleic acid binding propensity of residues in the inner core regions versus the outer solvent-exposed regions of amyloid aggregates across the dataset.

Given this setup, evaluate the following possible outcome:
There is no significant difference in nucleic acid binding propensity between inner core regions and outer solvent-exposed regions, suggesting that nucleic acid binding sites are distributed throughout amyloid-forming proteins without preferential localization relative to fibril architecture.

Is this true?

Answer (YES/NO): NO